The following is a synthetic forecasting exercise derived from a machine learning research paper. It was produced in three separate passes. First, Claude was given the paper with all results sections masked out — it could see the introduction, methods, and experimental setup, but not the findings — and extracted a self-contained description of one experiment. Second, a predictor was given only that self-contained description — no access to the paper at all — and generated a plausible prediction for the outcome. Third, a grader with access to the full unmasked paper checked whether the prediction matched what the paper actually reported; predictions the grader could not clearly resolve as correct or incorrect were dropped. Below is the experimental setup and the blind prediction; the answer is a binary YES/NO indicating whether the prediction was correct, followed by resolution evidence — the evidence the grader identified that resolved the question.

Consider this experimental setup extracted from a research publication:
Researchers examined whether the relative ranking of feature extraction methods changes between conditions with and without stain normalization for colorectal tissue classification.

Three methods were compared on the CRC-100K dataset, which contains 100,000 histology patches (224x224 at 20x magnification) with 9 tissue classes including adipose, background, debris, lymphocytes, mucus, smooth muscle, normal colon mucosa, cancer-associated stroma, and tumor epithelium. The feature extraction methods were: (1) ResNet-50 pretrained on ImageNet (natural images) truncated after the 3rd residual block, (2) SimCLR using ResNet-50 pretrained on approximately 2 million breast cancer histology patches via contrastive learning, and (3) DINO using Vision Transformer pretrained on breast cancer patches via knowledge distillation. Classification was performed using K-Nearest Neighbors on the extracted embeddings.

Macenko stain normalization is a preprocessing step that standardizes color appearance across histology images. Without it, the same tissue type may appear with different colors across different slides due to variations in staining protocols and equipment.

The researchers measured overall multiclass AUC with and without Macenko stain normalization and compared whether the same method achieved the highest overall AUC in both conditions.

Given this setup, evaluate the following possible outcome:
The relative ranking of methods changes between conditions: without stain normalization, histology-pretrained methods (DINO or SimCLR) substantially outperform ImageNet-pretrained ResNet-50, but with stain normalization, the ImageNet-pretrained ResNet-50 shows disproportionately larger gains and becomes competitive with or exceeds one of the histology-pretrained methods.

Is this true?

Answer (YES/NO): NO